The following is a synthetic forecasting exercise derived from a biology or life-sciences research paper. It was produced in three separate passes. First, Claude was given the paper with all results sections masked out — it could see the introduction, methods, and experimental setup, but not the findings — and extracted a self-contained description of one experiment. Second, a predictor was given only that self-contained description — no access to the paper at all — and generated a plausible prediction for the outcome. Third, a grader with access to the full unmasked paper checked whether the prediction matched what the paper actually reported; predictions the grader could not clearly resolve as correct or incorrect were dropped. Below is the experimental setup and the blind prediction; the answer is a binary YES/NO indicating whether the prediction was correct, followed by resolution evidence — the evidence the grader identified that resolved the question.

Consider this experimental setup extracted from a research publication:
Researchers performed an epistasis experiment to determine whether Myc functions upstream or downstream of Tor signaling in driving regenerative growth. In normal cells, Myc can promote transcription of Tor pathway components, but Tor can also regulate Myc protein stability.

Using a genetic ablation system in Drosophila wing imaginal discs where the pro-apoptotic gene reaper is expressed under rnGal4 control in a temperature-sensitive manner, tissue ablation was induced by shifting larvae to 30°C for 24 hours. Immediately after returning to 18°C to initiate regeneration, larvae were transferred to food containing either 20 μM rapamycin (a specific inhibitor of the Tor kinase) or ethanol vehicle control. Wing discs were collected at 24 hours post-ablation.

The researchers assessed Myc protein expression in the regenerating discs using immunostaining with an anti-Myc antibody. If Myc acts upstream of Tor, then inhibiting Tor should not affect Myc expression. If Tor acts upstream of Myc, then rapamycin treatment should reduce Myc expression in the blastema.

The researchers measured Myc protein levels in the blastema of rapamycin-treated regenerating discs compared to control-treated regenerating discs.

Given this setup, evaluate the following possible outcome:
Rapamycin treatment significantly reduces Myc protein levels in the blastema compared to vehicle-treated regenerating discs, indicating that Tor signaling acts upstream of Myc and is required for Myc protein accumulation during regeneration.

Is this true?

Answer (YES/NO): YES